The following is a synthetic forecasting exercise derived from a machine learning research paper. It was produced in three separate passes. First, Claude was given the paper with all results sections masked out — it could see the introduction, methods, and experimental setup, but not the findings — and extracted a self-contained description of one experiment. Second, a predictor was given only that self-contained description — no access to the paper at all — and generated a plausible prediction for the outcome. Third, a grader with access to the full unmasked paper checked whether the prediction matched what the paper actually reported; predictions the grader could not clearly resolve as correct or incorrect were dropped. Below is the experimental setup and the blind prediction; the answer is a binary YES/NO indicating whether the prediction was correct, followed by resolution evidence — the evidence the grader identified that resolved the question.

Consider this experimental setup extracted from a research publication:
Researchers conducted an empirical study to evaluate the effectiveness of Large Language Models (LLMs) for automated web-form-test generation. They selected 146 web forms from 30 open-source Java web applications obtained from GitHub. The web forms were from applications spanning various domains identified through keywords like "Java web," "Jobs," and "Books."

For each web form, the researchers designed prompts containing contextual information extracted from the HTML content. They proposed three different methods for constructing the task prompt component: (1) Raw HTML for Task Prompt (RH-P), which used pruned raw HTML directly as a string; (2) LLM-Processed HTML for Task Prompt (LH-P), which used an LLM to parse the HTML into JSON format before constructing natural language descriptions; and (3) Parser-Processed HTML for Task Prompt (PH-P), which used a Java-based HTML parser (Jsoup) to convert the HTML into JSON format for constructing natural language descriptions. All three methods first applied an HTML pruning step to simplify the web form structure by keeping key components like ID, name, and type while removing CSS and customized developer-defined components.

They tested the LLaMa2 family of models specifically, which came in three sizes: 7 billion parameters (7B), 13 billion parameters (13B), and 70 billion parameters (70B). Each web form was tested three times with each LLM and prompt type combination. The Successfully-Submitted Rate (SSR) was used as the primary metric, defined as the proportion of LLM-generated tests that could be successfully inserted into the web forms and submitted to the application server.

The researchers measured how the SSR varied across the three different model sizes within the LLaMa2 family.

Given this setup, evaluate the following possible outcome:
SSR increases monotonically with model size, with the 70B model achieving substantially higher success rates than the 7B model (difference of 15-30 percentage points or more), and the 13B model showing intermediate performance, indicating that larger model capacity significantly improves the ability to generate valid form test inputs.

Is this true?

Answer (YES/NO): NO